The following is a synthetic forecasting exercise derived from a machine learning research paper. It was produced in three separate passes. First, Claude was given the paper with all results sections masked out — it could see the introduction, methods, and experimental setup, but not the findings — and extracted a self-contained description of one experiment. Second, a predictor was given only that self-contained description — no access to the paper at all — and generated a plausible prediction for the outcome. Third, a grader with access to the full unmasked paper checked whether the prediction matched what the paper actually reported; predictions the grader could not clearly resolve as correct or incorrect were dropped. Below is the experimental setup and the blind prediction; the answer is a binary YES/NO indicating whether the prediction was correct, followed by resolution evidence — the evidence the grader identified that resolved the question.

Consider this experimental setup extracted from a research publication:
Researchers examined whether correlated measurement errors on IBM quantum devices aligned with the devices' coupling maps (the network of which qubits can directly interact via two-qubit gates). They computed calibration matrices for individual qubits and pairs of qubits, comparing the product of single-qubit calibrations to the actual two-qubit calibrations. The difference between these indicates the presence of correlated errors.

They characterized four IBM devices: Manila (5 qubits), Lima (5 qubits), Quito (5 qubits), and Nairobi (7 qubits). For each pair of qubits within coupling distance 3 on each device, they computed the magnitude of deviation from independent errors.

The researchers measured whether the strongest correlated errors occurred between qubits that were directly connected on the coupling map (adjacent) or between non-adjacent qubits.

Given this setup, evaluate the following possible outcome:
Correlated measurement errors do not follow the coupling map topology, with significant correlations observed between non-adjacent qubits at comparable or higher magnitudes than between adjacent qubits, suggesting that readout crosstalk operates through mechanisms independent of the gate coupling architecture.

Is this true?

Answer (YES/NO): YES